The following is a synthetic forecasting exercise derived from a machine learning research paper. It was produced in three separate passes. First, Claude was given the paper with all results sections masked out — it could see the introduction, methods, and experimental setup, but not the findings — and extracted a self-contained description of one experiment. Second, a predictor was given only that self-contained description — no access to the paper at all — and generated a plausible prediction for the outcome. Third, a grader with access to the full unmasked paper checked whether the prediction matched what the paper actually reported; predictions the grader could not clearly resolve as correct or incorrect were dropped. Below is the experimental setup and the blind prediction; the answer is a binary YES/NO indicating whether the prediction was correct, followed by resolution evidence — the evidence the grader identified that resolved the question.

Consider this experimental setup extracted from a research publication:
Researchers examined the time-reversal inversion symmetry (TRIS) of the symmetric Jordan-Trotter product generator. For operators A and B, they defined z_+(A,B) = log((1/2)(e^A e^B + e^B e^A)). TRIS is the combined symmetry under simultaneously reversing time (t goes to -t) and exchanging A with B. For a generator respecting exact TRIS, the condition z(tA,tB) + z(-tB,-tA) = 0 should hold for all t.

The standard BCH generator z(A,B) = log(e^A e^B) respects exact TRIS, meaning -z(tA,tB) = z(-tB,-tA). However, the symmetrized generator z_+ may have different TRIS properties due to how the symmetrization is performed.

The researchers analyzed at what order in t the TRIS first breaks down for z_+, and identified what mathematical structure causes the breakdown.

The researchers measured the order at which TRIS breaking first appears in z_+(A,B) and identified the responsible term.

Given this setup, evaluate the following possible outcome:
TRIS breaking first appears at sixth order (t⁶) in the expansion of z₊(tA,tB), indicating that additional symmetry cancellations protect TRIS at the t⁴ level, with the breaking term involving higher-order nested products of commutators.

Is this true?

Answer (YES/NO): NO